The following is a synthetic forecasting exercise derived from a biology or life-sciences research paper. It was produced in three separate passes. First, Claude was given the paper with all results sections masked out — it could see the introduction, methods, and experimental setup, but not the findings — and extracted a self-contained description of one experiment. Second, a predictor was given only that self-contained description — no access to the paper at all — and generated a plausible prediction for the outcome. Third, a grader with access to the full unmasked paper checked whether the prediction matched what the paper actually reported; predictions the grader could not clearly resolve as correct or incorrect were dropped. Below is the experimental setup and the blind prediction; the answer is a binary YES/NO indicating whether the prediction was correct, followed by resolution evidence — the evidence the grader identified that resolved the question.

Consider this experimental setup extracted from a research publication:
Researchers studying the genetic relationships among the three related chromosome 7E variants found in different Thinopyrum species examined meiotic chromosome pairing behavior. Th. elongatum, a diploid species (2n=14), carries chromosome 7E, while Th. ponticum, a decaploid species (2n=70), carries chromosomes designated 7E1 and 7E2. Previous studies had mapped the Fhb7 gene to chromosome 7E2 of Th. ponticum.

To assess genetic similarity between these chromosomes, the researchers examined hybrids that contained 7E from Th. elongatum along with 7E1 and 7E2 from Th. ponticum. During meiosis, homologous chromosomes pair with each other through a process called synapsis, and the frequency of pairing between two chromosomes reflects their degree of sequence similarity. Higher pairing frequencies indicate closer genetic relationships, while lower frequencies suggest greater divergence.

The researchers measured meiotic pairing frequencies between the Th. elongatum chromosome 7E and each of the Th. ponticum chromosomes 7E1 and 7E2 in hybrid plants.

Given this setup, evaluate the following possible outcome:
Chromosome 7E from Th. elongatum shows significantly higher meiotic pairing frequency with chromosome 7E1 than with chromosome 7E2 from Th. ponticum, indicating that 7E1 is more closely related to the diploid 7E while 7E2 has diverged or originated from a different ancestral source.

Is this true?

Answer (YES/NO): YES